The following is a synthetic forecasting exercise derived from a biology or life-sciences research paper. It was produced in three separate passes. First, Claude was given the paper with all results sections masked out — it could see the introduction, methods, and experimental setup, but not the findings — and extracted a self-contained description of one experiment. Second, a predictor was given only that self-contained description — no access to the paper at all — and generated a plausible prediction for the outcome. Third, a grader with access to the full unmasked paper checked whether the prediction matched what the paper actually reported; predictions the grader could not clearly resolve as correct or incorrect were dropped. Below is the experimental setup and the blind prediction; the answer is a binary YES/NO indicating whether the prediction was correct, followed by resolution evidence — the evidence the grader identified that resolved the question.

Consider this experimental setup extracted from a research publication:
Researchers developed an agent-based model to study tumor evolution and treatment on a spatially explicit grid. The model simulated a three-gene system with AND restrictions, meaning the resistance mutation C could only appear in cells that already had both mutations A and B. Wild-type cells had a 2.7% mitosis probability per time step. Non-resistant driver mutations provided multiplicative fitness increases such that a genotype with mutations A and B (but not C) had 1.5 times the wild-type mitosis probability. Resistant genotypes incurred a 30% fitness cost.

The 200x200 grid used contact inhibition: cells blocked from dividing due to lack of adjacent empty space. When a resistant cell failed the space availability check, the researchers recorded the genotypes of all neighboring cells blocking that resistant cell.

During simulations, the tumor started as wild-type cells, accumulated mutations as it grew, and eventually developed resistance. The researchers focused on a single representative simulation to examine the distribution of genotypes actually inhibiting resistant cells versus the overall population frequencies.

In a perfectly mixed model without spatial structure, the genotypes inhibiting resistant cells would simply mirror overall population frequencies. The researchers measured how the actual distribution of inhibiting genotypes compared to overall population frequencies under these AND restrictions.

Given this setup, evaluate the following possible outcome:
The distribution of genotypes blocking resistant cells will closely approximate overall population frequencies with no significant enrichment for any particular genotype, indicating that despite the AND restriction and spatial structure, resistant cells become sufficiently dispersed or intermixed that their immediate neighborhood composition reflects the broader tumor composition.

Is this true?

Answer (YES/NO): NO